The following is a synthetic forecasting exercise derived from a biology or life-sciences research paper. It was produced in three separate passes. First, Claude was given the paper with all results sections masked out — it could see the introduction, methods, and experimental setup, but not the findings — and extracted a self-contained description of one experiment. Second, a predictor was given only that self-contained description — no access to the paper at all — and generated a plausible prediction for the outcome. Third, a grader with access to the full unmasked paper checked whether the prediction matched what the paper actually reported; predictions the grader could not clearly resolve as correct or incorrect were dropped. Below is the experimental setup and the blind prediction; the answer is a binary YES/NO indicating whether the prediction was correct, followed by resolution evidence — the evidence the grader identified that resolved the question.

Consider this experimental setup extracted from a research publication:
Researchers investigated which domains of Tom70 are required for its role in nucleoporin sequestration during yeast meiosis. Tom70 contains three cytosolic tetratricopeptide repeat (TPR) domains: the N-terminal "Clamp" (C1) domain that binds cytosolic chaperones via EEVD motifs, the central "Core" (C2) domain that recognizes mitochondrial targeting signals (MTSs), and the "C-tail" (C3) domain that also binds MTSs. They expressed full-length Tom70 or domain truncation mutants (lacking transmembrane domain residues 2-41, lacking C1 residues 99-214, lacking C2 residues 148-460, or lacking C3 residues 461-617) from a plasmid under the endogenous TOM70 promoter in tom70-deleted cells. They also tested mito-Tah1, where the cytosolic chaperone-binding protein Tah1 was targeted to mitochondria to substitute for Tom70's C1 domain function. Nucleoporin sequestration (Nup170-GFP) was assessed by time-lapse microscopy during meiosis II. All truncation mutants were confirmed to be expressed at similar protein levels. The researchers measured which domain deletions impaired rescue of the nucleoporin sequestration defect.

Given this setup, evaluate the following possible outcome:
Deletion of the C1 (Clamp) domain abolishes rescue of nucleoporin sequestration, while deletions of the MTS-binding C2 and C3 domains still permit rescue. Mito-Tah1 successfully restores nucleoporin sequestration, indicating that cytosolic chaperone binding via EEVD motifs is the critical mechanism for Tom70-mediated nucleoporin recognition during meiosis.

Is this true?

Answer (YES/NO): NO